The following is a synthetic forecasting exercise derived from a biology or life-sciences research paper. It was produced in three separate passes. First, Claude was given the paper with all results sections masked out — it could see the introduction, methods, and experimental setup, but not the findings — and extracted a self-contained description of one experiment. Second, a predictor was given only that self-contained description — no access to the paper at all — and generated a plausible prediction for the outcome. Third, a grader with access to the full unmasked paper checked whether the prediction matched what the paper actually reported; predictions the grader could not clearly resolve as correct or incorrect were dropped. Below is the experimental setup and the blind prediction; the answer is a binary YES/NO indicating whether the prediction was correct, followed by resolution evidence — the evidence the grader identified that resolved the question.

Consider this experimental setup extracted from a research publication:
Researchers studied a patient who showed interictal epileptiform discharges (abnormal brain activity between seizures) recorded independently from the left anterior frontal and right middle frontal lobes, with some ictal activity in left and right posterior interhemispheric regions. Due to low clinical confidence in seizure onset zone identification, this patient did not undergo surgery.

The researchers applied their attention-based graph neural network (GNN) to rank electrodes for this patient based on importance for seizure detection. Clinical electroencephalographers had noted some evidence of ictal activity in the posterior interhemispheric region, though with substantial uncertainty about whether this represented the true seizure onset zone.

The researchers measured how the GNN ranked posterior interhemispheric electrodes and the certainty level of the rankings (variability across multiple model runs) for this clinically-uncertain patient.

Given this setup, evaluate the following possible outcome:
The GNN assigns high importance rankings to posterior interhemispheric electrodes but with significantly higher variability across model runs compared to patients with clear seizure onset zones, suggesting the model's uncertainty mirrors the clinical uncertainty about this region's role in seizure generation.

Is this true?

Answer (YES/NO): NO